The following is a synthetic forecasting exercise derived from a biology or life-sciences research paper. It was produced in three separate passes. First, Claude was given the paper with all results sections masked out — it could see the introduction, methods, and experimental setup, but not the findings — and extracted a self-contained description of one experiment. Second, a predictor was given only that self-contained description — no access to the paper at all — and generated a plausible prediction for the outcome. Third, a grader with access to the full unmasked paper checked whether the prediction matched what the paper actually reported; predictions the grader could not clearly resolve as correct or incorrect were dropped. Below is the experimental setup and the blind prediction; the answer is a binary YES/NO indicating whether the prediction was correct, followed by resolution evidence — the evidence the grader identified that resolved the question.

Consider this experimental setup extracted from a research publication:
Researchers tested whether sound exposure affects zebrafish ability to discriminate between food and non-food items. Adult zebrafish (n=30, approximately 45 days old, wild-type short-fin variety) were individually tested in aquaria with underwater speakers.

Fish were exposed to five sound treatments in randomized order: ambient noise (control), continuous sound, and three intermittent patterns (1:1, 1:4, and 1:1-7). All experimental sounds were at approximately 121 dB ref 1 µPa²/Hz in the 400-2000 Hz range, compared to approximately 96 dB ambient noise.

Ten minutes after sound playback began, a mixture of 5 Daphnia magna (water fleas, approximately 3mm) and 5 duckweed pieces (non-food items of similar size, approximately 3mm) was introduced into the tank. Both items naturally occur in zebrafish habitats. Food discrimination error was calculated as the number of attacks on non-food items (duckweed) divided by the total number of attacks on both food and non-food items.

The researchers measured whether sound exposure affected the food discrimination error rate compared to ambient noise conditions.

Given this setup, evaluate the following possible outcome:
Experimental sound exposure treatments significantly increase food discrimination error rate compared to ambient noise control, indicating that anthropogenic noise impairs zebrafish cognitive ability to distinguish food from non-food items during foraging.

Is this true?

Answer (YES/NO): NO